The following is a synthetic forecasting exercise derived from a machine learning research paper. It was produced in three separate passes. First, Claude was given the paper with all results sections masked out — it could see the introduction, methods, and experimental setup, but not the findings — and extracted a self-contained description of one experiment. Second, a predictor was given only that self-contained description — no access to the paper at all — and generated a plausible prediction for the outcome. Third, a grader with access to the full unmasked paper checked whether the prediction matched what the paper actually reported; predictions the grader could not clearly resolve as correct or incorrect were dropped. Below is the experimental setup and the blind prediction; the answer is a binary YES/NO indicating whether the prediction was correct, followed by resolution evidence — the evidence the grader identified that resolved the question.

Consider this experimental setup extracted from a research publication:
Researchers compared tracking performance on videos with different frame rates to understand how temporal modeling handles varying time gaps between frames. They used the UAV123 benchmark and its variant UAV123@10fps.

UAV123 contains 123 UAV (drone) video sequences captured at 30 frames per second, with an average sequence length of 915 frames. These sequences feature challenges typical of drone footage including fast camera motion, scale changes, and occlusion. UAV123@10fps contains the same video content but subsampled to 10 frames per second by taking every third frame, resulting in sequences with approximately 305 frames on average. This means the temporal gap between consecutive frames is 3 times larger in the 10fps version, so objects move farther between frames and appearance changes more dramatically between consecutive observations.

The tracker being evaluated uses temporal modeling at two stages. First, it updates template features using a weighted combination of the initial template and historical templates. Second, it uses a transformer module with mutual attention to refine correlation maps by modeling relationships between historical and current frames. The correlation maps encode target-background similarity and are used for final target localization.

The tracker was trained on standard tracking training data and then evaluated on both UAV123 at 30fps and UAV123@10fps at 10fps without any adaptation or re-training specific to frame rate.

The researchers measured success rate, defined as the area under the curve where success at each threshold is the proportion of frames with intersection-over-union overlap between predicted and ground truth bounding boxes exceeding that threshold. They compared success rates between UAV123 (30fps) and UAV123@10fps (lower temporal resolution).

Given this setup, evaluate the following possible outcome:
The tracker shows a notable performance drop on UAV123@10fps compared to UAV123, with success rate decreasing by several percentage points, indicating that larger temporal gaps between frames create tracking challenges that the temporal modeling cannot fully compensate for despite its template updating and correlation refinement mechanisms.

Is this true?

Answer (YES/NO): NO